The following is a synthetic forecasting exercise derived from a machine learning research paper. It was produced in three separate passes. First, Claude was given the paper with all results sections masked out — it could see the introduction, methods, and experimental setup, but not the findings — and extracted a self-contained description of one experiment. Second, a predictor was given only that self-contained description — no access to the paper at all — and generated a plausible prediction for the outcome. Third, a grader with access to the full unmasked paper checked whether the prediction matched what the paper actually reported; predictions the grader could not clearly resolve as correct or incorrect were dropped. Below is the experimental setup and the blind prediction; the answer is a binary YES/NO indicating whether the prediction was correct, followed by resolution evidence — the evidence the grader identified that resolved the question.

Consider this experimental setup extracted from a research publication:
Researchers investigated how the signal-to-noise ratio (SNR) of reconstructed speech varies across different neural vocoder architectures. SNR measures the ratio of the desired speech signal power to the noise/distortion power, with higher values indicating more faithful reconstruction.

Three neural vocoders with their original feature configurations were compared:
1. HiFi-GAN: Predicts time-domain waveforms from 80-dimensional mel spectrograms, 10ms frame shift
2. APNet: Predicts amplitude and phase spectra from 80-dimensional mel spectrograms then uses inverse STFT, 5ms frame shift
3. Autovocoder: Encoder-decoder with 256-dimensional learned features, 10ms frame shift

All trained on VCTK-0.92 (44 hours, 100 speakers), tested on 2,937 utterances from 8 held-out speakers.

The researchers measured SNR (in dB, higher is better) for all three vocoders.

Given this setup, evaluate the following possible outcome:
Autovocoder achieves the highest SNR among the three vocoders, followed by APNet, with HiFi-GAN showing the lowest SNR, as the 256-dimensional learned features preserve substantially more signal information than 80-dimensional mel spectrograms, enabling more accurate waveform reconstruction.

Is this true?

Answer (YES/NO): NO